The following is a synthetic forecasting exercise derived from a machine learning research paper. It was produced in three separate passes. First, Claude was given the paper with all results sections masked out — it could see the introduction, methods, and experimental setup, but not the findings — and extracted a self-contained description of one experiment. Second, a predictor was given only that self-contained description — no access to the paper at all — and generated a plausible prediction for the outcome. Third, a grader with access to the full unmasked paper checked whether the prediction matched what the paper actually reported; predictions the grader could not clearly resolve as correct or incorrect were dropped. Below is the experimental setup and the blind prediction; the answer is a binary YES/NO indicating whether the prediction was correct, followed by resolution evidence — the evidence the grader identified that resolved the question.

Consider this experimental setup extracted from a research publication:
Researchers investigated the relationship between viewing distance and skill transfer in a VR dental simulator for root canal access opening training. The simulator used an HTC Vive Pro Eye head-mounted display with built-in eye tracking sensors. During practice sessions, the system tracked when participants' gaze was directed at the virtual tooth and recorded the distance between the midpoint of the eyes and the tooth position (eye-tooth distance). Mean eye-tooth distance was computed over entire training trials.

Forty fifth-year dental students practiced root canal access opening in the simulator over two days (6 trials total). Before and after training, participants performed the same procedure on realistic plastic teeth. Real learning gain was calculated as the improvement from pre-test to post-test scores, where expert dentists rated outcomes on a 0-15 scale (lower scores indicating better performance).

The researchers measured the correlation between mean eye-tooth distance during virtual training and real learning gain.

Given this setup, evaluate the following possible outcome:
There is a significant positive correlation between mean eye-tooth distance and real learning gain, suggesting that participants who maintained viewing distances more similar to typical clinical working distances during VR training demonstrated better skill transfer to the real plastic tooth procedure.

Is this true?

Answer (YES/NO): YES